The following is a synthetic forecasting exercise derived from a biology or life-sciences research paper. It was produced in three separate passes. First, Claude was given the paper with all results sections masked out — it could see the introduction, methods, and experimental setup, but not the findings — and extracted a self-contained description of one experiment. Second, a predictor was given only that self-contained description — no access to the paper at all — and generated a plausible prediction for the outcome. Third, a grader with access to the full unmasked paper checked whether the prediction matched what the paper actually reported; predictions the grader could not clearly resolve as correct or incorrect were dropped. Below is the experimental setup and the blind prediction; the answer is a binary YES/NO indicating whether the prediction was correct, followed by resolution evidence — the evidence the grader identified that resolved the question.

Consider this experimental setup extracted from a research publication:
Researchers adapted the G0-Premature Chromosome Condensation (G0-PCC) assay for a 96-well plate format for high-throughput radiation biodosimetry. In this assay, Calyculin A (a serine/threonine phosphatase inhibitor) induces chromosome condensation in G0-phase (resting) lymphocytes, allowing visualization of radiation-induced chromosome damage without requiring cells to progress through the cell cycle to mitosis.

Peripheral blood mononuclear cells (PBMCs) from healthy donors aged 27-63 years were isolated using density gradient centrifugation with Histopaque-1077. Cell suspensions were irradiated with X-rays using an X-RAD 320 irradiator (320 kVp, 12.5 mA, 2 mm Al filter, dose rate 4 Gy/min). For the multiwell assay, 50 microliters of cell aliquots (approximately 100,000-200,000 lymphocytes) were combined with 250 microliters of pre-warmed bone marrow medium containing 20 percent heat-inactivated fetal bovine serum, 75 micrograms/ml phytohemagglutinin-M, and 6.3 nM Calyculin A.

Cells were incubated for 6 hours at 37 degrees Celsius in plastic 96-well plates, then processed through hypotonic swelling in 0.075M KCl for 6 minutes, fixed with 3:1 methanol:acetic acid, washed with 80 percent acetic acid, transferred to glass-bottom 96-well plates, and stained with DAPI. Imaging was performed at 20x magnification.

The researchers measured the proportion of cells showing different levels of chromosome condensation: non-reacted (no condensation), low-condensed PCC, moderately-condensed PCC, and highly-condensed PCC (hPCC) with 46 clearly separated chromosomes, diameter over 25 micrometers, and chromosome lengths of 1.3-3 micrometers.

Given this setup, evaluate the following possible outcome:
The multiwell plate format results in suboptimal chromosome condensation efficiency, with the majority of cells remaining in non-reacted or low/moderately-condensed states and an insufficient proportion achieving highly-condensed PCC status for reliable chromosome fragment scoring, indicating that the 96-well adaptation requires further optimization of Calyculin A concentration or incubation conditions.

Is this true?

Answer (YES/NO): NO